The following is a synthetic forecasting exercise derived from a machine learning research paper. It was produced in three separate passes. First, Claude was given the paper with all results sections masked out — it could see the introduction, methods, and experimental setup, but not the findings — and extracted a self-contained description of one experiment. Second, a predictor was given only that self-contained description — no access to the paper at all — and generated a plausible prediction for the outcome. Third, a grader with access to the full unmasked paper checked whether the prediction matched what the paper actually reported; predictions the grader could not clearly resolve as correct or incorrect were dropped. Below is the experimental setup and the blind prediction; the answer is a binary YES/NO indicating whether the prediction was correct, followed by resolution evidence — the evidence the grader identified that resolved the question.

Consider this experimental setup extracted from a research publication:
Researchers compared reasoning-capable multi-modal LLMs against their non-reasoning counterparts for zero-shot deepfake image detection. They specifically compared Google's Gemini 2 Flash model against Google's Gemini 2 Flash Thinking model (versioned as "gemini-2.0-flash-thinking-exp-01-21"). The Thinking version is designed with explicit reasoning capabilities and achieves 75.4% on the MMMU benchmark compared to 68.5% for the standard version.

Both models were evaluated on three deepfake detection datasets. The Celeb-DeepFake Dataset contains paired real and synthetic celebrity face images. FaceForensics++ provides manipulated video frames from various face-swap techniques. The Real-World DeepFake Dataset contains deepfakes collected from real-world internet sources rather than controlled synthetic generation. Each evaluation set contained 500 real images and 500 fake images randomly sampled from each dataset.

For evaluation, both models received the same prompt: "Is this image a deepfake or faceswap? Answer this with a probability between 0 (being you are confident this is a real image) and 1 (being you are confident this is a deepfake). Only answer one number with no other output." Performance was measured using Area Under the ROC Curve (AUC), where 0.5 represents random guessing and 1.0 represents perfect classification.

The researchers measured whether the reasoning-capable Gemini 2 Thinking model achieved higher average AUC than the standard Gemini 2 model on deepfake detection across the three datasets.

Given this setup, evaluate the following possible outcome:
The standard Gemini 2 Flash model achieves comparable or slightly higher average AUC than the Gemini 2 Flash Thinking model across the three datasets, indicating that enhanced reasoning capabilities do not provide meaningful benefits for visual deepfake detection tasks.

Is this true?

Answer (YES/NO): NO